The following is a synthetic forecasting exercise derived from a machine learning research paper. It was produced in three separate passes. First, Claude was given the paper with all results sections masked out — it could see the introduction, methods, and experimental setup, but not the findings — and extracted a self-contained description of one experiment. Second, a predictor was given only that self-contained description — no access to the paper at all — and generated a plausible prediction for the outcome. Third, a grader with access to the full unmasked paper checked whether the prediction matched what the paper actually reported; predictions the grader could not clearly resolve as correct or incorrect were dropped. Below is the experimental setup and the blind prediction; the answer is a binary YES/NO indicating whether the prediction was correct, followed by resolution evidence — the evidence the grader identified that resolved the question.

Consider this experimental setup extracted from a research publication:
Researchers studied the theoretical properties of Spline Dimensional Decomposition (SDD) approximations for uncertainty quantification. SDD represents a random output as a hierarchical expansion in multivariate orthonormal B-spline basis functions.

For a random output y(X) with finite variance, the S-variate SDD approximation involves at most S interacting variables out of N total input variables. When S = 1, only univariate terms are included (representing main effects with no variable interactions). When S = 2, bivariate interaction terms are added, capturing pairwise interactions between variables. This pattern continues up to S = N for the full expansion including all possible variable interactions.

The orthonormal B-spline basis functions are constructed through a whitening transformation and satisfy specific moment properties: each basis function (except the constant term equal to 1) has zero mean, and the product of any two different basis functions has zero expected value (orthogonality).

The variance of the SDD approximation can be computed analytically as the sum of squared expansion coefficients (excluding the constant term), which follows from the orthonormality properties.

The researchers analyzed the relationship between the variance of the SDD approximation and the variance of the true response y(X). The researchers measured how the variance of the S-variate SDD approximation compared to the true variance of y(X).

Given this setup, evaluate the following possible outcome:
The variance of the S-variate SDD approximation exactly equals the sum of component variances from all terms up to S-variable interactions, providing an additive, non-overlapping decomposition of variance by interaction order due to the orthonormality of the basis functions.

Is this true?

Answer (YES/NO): YES